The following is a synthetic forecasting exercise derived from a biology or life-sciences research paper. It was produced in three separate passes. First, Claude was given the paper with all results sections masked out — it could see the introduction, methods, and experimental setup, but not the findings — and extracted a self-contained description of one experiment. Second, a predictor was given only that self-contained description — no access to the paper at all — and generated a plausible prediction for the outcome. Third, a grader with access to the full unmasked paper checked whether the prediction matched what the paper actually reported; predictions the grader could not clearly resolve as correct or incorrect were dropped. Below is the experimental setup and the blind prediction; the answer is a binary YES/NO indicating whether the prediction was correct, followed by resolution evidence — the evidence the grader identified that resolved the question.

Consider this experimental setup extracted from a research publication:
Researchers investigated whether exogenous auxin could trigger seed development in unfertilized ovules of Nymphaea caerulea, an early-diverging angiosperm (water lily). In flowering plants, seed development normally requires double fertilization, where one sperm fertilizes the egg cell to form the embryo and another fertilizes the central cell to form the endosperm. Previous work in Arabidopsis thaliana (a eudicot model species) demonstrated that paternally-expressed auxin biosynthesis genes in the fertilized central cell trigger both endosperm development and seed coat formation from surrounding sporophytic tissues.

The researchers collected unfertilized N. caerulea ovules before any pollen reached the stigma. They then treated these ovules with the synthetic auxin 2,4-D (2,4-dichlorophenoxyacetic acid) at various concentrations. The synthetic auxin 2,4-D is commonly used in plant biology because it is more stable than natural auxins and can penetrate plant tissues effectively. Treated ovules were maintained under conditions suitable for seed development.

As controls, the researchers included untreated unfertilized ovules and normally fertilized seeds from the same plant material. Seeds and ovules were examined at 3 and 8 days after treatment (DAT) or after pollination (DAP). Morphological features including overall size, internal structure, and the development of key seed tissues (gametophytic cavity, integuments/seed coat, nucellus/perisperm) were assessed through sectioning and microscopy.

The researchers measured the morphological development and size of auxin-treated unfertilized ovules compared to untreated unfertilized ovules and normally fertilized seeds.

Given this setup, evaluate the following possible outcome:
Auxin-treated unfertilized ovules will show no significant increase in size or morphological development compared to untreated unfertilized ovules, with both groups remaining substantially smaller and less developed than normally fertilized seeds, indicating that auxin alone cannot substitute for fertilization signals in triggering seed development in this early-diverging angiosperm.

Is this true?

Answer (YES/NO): NO